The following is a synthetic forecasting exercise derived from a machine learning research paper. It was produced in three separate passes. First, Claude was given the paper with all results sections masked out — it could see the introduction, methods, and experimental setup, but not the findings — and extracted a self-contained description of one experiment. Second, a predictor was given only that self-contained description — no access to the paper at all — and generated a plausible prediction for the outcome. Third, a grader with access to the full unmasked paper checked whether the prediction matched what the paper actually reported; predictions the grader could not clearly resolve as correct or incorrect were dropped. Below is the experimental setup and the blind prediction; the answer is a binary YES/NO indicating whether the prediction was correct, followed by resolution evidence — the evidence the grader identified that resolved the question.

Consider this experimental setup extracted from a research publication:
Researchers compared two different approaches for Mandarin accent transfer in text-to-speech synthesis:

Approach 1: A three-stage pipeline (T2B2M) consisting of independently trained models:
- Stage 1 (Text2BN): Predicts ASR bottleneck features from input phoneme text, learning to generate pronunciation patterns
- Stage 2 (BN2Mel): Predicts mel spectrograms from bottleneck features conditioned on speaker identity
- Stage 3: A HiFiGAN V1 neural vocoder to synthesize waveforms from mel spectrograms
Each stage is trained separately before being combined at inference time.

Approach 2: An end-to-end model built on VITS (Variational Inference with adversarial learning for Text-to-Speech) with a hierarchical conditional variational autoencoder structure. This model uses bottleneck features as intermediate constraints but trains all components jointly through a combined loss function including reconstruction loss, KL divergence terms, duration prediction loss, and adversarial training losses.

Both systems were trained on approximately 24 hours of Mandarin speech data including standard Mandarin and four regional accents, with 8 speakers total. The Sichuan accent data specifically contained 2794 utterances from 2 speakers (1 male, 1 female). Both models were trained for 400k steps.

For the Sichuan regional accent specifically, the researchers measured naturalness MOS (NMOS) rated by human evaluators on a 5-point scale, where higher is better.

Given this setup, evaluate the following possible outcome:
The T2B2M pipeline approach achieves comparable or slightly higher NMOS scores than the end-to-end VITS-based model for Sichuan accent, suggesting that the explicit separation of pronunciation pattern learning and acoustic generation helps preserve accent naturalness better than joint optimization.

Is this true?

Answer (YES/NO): YES